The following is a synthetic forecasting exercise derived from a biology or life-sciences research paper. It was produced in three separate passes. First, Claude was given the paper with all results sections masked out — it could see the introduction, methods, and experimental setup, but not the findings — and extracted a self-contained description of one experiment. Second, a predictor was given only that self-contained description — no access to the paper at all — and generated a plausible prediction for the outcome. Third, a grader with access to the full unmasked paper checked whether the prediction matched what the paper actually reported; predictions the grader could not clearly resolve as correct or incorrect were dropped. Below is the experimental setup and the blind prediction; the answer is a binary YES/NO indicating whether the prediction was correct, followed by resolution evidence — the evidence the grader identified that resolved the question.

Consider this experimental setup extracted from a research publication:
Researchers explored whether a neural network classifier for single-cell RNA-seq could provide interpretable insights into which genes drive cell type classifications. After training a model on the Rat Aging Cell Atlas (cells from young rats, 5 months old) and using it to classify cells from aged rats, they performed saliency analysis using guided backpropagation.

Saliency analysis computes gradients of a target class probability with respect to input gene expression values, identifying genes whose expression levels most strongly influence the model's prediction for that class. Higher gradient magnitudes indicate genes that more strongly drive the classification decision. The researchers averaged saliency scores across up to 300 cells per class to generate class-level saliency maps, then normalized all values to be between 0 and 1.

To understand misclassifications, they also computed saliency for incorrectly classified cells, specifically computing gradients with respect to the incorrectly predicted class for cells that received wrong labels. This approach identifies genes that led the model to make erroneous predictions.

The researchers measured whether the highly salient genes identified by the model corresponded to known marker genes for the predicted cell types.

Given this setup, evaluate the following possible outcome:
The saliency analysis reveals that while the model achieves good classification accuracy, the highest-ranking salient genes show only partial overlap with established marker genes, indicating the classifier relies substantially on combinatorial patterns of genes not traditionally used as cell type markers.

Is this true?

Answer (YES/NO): NO